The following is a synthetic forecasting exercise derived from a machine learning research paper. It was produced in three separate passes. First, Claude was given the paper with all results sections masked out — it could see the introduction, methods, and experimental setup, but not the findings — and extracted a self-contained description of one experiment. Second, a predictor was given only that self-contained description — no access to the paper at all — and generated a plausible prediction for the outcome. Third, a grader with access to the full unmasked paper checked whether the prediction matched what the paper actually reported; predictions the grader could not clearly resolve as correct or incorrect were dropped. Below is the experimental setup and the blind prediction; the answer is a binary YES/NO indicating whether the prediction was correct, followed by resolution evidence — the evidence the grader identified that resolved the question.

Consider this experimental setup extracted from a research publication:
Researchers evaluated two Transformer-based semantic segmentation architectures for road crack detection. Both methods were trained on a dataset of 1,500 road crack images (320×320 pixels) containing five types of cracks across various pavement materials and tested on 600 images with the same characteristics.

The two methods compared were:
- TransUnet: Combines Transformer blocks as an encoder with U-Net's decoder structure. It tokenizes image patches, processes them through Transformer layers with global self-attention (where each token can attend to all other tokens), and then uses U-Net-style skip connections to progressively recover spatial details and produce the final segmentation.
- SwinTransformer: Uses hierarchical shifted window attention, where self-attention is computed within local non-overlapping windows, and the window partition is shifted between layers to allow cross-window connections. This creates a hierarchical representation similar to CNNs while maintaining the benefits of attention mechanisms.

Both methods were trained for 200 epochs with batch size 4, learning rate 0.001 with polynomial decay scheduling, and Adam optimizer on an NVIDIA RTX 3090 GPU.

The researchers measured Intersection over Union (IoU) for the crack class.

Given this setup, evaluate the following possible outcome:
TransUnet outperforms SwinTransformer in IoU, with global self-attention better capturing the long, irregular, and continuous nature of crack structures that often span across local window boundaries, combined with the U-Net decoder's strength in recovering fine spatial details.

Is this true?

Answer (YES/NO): NO